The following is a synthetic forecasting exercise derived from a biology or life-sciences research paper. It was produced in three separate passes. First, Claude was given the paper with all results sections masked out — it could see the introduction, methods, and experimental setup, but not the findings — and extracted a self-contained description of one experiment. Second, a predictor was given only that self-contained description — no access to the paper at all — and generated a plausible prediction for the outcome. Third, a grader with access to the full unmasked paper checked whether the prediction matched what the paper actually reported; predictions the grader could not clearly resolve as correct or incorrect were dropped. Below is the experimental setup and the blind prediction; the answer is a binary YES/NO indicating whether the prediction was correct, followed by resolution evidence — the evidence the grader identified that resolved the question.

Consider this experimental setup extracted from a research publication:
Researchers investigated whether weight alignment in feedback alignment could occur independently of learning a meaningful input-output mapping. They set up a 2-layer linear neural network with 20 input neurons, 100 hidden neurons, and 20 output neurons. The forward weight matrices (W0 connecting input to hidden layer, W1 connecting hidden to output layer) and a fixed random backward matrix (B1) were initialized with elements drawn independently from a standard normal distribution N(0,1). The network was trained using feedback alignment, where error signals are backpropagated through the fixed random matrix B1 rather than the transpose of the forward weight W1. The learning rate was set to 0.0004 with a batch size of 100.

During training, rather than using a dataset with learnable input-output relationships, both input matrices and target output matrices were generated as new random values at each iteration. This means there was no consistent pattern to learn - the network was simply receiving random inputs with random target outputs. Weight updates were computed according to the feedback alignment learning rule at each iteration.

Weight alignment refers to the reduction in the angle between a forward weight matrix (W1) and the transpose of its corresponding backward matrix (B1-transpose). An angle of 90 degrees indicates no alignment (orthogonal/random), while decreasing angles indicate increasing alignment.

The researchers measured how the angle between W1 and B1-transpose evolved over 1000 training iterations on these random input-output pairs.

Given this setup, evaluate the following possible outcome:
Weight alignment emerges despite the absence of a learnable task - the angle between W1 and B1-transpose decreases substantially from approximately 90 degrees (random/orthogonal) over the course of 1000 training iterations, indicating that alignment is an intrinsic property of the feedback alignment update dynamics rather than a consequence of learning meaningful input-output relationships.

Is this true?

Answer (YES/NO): NO